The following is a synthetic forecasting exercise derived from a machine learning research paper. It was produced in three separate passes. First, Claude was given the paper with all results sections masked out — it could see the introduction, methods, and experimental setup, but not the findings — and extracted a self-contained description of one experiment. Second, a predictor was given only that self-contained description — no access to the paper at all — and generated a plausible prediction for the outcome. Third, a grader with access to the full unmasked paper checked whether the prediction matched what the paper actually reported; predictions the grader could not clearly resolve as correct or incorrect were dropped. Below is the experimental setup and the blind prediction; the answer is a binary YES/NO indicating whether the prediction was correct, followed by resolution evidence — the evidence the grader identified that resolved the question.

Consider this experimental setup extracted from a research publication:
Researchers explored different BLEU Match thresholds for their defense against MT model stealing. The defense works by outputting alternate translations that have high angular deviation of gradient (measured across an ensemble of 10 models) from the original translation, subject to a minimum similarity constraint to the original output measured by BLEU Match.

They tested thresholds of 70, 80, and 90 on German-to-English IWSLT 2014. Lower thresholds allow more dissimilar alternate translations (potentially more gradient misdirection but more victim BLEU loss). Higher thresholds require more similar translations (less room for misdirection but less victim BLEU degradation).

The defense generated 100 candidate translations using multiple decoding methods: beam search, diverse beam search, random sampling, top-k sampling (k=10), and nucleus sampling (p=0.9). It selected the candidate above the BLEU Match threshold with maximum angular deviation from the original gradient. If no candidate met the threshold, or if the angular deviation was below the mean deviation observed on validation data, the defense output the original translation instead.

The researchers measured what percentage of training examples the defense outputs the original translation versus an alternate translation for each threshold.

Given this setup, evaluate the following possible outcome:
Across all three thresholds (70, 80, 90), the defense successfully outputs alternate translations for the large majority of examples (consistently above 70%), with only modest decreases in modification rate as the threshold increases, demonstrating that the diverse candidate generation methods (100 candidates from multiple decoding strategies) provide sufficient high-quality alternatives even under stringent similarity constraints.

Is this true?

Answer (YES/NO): NO